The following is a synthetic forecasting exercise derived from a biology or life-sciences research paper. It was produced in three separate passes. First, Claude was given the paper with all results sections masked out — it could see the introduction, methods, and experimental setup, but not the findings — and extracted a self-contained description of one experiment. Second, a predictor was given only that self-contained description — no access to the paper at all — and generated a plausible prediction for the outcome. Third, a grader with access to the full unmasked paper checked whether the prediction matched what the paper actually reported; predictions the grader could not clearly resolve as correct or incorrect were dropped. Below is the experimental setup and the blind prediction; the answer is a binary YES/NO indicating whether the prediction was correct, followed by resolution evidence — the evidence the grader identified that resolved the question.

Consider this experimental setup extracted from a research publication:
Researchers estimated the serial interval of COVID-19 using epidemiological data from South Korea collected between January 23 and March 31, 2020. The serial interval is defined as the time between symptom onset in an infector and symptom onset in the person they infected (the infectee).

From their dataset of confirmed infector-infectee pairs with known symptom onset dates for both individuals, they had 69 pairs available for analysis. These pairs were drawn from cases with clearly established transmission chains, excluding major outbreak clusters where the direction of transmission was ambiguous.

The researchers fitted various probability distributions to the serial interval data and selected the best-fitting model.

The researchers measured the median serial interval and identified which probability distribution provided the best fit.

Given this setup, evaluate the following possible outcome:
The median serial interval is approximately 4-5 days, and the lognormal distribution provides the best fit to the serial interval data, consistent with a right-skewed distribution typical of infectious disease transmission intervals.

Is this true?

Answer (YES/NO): NO